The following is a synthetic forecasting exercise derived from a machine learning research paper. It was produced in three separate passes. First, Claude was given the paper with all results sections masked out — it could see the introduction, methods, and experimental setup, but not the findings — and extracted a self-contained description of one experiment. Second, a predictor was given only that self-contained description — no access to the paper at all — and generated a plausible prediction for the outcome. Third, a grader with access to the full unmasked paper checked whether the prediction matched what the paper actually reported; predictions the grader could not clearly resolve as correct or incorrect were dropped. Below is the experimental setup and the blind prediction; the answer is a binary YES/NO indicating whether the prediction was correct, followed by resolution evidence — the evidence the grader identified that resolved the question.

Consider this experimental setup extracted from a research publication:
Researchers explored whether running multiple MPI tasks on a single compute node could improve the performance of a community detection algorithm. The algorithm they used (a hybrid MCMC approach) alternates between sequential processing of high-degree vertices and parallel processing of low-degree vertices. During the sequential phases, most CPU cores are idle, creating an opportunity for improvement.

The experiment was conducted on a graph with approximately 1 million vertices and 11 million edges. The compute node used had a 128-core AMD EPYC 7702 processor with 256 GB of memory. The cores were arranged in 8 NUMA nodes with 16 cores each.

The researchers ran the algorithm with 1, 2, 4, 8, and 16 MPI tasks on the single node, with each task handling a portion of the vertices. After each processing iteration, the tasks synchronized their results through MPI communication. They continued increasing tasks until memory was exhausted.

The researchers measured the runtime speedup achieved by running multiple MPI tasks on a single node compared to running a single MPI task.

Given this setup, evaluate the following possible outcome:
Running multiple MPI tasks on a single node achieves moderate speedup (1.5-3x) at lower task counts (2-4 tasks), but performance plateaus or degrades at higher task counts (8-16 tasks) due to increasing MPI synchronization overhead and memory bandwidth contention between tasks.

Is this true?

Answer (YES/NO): NO